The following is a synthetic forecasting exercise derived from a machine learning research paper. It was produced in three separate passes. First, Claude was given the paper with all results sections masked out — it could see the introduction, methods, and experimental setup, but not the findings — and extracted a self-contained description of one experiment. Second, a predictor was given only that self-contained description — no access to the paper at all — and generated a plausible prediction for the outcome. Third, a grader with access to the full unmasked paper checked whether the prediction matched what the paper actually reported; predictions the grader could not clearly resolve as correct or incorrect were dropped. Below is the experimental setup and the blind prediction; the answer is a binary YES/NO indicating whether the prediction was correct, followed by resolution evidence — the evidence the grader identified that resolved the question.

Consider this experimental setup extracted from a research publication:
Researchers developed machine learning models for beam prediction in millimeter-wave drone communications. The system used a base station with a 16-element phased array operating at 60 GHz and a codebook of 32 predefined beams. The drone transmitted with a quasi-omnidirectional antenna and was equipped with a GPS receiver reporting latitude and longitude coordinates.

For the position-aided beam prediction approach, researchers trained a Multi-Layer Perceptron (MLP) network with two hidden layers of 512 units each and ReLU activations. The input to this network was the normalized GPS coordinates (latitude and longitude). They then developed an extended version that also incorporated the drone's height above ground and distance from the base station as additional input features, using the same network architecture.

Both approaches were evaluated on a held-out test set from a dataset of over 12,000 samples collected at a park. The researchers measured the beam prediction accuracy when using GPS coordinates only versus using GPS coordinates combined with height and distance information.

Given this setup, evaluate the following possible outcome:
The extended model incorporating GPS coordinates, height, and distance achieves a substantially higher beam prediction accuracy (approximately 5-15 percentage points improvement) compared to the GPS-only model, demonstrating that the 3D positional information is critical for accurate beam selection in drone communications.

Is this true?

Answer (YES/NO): YES